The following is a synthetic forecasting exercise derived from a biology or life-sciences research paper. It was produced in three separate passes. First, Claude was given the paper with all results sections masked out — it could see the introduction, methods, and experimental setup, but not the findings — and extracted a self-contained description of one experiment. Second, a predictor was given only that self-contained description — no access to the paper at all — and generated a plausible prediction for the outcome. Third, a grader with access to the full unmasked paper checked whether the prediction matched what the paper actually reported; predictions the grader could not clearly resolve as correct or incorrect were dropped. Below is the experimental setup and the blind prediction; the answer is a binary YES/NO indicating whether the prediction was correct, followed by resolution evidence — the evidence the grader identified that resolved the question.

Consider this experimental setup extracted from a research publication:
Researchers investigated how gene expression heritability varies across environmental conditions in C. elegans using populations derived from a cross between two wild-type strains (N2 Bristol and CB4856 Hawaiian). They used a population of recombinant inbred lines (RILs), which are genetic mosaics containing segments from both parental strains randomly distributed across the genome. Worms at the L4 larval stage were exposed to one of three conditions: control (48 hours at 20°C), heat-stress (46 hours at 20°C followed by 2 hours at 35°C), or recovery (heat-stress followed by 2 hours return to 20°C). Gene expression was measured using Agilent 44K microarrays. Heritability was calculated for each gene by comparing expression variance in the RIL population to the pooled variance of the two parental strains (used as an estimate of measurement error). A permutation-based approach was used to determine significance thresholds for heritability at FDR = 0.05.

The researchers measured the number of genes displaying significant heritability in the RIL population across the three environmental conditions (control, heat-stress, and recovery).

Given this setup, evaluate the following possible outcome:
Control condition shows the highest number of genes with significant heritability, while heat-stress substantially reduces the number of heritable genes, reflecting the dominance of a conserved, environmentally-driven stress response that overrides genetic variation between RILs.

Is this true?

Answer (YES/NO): NO